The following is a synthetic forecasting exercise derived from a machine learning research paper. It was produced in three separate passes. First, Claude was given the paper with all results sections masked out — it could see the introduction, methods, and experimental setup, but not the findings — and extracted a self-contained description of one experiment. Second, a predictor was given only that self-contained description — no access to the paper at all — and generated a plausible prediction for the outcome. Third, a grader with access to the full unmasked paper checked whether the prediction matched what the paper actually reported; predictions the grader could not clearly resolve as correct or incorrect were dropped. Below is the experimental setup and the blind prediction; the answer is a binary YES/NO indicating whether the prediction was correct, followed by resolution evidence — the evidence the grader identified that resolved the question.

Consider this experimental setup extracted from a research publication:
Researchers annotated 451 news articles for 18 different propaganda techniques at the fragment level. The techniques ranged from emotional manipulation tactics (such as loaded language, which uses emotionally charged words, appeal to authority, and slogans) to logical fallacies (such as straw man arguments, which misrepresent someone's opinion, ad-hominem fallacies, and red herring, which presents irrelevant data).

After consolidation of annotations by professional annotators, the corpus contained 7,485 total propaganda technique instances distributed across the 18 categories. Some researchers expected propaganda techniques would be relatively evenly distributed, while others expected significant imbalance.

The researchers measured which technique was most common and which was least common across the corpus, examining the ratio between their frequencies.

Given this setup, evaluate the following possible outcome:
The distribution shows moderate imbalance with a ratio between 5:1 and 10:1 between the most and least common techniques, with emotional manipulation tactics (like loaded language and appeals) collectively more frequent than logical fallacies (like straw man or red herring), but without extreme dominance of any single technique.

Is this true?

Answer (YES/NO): NO